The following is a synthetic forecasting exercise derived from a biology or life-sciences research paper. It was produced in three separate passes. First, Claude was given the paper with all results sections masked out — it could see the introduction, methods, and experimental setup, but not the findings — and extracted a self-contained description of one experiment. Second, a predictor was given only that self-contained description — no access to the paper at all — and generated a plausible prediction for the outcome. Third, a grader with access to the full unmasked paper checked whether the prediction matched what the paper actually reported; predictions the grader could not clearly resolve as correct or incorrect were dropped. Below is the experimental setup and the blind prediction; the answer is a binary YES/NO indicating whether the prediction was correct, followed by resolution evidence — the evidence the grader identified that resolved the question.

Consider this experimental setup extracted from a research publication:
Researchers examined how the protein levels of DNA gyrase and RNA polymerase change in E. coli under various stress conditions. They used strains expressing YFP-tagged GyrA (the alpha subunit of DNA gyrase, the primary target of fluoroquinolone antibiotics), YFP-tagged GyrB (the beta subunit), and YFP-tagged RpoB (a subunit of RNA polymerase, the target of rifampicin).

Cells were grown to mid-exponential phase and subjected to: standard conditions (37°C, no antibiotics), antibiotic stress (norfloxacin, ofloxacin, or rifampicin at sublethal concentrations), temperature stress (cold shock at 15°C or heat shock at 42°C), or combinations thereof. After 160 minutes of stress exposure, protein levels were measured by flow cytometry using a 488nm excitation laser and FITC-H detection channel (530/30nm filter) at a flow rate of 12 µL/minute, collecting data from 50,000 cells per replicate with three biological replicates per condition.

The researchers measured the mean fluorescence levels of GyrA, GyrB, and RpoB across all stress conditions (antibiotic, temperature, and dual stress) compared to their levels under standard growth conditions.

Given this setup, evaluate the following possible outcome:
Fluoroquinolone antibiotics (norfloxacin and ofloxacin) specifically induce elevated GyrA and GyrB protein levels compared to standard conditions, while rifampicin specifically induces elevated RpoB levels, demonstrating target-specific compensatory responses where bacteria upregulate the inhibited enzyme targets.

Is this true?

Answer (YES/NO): NO